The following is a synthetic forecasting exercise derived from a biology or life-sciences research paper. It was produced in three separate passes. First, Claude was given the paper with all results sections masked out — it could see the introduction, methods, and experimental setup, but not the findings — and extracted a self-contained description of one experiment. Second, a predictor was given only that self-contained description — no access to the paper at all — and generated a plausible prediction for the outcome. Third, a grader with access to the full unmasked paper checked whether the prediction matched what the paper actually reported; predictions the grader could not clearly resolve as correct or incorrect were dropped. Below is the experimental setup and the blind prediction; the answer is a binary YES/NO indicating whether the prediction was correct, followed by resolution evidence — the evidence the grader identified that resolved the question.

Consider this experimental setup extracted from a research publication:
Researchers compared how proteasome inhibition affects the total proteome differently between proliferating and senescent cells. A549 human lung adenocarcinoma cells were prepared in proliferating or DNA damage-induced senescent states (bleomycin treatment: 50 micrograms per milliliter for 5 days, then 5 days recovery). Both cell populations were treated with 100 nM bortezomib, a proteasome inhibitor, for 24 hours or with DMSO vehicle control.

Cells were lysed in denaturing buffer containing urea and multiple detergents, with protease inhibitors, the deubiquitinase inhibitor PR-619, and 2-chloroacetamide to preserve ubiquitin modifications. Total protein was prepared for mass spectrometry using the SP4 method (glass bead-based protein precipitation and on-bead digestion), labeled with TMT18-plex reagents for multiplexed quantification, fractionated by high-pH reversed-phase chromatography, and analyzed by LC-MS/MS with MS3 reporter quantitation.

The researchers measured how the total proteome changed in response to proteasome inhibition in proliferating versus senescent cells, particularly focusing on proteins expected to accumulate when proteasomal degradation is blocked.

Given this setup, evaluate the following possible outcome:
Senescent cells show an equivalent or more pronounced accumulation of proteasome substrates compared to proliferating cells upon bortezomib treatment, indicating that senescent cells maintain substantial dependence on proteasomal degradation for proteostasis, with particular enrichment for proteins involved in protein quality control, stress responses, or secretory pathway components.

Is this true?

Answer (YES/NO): NO